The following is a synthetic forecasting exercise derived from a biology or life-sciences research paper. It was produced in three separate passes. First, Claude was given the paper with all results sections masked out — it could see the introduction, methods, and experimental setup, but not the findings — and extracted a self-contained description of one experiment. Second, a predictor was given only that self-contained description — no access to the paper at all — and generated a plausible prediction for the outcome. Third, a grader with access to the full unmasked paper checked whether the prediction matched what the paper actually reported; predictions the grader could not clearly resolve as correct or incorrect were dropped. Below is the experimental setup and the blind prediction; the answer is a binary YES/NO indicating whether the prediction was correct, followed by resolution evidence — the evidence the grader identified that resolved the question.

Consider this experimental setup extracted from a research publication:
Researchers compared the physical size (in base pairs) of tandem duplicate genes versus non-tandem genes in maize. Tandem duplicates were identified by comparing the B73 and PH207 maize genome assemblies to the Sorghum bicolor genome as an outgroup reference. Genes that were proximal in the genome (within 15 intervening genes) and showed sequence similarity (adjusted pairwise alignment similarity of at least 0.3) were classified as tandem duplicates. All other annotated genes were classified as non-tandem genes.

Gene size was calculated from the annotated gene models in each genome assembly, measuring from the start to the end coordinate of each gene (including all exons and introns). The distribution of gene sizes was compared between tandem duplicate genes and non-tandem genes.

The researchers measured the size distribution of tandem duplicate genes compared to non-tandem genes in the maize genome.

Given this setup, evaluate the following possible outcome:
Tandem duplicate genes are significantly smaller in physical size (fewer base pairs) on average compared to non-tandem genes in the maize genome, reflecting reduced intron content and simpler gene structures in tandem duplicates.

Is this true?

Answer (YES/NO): NO